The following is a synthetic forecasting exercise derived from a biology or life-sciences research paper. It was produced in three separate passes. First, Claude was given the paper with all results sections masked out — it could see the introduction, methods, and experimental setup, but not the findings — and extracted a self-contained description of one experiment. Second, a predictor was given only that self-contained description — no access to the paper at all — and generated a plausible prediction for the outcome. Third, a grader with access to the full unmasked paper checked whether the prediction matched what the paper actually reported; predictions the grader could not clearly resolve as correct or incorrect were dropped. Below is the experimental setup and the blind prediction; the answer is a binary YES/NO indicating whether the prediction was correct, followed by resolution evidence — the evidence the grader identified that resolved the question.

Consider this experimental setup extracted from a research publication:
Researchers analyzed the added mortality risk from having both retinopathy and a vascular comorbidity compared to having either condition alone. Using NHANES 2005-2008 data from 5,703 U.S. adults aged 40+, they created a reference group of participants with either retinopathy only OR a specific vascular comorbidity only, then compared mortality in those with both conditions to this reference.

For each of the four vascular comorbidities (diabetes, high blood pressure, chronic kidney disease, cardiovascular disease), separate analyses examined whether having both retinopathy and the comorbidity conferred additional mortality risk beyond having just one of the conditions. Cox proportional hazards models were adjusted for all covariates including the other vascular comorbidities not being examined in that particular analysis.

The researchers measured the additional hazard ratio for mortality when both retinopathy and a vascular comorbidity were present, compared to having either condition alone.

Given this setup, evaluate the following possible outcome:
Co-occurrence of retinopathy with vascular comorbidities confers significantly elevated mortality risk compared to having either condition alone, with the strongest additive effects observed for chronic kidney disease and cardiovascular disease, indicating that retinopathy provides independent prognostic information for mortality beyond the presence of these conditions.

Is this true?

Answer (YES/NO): NO